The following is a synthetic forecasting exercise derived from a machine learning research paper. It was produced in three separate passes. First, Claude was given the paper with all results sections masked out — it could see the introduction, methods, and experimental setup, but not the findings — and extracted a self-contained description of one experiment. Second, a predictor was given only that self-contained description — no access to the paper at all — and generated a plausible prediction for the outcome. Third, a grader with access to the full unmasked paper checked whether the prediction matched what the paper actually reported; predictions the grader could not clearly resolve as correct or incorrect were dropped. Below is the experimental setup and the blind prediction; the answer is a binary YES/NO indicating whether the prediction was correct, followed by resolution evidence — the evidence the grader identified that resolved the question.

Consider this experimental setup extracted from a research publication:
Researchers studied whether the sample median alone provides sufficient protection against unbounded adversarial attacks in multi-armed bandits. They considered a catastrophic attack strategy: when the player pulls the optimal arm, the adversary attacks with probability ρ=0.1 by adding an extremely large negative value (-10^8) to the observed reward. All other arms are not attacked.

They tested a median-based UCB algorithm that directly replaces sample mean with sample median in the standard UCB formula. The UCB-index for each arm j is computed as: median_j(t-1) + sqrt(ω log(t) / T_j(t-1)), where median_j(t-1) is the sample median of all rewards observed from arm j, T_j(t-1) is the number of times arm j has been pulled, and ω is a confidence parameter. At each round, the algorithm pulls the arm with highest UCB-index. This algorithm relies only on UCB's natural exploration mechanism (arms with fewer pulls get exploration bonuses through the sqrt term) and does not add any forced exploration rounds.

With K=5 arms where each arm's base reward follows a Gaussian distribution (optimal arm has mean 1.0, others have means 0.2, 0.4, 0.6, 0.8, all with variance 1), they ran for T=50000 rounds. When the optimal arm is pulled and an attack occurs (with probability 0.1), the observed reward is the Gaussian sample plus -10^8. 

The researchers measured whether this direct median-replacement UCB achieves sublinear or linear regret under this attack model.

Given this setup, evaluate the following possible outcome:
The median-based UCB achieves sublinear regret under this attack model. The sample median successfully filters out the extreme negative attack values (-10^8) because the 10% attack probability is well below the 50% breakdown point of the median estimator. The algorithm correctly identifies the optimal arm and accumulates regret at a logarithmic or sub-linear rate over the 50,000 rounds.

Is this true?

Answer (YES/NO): NO